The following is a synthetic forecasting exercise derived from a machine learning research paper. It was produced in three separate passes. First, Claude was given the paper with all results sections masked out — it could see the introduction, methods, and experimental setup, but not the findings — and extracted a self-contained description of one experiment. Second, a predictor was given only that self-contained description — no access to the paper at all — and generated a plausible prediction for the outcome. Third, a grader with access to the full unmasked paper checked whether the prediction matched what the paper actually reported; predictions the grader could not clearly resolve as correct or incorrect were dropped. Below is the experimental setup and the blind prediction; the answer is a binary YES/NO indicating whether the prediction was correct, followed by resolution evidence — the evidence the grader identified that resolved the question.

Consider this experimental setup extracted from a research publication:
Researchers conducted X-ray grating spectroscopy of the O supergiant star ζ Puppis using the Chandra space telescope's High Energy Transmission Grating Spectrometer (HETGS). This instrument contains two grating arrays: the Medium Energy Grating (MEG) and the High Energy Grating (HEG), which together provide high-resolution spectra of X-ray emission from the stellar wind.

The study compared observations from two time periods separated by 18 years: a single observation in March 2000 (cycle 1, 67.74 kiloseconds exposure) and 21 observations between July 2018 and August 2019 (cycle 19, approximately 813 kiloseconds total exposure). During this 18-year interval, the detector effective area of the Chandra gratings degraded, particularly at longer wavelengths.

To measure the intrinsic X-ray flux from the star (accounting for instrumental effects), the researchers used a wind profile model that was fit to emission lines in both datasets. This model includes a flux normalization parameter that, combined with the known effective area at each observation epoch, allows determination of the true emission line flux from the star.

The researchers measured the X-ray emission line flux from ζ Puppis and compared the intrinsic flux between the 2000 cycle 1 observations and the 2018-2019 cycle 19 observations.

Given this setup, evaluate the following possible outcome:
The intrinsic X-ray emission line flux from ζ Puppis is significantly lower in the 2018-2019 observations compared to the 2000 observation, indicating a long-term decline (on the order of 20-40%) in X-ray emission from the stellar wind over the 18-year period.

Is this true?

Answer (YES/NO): NO